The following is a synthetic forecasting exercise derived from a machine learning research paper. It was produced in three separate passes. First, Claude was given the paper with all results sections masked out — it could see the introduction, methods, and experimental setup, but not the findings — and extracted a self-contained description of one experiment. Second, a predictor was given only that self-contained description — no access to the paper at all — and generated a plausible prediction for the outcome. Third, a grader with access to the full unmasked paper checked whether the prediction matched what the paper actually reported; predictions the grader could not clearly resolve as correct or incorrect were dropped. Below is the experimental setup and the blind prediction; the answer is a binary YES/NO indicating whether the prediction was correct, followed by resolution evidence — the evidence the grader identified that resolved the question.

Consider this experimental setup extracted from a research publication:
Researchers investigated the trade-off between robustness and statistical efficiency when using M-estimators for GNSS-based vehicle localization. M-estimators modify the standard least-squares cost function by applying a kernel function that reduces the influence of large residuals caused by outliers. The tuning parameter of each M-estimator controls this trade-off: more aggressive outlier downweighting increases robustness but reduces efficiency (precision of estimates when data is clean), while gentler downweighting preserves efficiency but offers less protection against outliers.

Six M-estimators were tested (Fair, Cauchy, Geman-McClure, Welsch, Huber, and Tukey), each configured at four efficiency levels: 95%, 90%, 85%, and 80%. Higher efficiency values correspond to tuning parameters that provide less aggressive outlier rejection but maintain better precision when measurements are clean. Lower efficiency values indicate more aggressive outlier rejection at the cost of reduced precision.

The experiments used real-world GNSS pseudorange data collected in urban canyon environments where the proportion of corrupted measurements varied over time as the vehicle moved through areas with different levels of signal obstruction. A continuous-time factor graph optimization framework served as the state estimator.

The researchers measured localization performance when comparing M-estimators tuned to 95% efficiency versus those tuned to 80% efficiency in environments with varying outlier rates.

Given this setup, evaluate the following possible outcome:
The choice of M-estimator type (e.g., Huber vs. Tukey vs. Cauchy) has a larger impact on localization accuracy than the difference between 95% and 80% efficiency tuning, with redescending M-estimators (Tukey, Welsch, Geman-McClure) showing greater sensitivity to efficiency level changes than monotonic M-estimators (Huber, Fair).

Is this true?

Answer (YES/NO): NO